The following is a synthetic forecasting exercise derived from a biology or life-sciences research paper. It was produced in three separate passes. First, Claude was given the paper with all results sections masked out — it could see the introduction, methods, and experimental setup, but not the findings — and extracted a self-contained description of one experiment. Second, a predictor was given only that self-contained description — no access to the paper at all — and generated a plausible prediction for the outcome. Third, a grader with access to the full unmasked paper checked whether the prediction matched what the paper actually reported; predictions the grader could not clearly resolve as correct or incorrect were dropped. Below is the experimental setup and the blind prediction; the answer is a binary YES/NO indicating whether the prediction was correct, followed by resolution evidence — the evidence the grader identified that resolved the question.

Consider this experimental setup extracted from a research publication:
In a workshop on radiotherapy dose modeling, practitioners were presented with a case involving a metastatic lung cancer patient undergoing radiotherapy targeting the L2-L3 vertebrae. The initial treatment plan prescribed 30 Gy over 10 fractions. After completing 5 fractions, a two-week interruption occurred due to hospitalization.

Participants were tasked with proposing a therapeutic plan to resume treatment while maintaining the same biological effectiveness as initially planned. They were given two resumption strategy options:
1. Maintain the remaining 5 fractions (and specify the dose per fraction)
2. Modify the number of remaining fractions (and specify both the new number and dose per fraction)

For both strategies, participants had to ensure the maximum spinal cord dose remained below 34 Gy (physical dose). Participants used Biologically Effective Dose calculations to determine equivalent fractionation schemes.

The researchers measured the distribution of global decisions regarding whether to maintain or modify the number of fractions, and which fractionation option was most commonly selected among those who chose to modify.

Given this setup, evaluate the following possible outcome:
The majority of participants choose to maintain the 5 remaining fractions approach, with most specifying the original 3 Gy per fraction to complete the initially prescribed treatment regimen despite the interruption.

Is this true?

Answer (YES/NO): NO